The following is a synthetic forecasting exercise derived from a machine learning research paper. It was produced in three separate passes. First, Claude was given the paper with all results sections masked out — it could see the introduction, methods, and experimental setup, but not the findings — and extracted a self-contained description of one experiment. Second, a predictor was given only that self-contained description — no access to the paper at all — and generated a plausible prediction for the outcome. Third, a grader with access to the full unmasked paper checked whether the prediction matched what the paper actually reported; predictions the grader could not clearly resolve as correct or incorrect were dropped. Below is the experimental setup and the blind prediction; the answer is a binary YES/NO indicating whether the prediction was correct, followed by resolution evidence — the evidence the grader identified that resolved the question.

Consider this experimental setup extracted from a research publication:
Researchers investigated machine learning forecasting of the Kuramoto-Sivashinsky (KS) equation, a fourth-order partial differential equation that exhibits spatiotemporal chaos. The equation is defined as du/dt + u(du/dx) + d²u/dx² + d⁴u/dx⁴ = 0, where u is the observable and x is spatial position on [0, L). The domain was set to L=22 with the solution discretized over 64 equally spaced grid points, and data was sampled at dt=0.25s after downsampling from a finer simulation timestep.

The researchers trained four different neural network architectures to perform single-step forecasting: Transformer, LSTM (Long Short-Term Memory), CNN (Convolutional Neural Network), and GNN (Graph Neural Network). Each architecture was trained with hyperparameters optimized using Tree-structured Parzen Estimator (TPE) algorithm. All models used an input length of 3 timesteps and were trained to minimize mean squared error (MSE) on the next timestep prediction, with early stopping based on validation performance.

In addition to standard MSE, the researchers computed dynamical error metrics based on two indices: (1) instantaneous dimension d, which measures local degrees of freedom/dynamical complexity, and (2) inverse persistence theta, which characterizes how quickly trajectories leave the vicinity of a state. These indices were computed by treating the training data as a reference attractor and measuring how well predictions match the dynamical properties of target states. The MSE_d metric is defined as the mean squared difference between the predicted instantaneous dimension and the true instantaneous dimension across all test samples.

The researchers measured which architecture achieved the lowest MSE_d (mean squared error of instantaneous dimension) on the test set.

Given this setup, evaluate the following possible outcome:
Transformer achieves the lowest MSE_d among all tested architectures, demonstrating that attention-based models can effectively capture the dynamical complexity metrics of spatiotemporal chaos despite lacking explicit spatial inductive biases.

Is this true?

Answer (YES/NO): YES